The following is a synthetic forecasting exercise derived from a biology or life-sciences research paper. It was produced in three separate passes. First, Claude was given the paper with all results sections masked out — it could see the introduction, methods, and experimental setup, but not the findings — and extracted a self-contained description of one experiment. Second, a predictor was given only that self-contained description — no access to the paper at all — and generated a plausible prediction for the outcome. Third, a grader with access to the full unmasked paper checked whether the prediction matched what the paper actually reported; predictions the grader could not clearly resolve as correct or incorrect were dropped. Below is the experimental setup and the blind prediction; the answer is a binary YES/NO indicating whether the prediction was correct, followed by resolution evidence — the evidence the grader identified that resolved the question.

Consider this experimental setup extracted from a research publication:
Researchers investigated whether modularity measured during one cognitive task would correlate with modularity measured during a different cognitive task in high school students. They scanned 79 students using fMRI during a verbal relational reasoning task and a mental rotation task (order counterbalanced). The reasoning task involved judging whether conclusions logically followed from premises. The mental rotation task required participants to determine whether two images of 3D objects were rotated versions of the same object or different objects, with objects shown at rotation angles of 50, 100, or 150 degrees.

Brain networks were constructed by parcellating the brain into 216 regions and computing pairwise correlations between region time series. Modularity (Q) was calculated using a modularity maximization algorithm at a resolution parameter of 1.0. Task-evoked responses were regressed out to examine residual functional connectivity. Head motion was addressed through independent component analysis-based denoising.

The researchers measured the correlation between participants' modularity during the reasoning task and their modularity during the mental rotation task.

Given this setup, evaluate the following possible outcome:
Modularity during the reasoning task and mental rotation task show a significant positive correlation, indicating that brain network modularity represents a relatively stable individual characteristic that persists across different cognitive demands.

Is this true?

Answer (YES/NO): YES